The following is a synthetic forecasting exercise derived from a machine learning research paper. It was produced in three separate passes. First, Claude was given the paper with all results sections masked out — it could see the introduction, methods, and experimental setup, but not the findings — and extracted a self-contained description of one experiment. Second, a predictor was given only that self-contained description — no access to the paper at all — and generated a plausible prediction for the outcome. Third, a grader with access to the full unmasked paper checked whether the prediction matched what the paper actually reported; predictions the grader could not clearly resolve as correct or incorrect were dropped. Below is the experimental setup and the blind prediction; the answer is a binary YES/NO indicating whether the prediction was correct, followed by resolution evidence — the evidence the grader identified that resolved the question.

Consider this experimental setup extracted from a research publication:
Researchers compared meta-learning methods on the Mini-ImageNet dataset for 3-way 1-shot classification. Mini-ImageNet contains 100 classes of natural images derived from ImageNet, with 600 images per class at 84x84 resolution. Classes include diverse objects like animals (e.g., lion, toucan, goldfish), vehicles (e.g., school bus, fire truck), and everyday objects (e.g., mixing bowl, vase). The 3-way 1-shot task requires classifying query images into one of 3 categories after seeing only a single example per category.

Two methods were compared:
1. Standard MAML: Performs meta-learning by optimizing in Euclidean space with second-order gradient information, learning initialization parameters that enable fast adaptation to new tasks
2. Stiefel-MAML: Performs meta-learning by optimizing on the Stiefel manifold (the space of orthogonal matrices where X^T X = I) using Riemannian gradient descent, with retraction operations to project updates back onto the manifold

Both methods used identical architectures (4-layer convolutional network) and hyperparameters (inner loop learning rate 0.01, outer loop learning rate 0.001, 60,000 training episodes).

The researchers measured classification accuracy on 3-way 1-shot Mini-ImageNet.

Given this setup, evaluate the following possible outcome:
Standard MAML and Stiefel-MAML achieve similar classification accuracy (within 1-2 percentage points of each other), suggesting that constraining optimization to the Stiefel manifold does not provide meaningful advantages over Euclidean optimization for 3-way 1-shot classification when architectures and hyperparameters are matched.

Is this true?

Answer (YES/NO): YES